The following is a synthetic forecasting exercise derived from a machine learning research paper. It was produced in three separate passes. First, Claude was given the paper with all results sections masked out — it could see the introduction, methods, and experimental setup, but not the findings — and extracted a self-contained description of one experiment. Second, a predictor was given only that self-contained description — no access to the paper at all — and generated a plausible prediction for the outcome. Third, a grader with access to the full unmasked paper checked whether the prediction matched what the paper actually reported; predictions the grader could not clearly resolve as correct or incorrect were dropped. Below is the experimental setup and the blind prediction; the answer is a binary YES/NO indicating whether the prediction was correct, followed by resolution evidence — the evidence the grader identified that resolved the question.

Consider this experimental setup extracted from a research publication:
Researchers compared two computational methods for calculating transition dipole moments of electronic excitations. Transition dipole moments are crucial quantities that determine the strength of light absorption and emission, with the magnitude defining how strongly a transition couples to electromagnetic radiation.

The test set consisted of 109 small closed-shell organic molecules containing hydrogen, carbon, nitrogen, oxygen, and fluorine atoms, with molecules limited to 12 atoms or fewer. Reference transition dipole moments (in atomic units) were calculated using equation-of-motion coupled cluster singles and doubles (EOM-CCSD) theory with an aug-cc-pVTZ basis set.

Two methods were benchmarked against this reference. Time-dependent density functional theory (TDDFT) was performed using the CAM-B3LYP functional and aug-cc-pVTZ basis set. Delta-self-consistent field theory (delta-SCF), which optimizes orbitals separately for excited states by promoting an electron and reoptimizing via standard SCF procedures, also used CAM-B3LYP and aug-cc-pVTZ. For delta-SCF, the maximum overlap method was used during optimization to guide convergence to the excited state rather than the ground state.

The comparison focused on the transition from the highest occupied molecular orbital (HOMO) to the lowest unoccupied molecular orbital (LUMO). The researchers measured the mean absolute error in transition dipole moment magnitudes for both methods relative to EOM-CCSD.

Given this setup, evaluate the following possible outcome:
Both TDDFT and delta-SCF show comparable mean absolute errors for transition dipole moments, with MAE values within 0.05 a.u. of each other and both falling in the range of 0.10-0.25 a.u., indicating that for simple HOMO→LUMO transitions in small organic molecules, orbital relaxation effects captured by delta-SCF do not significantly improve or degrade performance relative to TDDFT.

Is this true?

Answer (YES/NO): NO